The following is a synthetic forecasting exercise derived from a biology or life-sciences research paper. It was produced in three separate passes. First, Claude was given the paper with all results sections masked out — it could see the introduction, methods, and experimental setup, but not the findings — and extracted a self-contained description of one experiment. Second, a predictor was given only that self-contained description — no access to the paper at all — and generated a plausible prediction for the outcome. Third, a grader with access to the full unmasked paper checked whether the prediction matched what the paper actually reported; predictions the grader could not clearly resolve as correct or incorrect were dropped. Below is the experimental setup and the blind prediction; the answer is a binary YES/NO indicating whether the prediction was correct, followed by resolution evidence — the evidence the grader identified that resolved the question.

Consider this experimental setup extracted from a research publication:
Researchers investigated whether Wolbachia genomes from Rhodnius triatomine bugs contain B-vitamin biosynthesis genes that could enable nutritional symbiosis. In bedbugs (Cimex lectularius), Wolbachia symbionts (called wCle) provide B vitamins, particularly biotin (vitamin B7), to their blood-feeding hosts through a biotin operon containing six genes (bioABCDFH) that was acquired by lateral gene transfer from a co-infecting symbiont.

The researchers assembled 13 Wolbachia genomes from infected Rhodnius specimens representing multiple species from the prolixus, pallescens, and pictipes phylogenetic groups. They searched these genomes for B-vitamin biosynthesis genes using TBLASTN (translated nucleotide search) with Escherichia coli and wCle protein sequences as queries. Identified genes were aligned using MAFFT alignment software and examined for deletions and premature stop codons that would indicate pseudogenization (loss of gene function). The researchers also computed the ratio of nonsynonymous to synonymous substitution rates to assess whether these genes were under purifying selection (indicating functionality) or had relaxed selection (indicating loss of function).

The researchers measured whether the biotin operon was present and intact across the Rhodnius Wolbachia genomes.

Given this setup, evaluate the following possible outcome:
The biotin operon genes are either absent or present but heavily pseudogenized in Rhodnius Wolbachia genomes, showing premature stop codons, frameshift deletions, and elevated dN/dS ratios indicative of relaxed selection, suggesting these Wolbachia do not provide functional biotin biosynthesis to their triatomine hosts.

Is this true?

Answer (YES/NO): NO